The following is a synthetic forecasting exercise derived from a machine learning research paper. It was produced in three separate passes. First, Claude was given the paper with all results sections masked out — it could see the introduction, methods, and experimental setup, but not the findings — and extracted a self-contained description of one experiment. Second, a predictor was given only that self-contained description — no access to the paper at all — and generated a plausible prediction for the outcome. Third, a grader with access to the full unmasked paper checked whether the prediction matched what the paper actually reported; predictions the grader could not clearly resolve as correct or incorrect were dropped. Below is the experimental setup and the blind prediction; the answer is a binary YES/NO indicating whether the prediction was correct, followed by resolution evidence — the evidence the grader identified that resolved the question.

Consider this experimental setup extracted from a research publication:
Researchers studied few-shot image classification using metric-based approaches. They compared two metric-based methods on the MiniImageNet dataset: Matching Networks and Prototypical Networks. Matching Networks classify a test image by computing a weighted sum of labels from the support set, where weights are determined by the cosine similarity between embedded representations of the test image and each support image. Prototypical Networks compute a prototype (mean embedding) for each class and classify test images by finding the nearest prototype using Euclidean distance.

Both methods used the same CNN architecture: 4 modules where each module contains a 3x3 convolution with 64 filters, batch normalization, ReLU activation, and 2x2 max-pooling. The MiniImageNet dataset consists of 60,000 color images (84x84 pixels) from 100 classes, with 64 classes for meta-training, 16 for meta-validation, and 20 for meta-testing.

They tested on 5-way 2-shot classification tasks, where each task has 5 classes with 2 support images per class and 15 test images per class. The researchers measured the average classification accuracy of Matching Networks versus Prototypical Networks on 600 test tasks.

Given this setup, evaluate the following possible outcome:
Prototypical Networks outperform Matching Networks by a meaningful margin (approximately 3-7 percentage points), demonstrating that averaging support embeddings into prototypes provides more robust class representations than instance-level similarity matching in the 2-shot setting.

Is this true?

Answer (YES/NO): NO